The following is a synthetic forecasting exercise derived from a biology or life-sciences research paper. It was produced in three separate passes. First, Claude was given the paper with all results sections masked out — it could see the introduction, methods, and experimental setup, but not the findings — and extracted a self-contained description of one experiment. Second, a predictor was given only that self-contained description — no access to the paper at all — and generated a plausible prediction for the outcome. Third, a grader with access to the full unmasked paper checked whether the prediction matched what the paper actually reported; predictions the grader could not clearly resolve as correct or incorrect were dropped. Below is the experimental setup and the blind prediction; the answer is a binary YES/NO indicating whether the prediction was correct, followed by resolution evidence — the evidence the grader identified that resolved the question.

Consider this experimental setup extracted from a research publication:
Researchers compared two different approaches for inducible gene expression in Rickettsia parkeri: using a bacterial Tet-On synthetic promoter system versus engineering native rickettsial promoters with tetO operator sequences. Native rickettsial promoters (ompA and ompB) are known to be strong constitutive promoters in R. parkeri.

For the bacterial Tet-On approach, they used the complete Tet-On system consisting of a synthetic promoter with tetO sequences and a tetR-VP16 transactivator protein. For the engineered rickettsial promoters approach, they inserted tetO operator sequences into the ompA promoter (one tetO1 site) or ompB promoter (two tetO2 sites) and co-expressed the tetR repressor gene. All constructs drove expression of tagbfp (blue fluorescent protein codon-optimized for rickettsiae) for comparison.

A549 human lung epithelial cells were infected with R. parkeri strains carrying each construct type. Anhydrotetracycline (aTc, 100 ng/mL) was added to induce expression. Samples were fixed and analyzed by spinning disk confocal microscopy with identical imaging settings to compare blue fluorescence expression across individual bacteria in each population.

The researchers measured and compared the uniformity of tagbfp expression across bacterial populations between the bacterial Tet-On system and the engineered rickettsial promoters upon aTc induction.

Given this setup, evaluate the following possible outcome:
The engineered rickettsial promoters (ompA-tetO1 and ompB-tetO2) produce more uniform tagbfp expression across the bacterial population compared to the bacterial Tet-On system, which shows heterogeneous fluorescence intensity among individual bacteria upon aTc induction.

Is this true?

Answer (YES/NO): NO